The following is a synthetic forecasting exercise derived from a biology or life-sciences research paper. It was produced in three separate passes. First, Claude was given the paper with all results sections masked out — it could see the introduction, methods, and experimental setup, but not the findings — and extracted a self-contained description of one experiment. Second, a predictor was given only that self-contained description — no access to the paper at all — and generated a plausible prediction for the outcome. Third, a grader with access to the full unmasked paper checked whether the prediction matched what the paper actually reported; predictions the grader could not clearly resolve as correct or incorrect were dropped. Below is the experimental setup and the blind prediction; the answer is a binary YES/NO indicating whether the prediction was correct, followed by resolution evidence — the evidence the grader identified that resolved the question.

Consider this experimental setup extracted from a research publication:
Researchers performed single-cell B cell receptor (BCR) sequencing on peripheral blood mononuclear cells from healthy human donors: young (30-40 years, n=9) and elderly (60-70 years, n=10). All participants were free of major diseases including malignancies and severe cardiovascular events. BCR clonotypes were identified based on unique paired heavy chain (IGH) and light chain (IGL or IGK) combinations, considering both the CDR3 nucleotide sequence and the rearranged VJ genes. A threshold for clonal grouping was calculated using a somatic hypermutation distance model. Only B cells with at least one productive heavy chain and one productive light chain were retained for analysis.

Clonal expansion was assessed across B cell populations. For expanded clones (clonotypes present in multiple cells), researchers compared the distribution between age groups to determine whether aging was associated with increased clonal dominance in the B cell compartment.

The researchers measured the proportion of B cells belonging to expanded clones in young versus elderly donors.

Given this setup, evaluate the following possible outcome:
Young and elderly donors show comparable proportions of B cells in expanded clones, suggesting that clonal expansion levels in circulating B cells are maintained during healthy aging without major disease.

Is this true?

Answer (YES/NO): YES